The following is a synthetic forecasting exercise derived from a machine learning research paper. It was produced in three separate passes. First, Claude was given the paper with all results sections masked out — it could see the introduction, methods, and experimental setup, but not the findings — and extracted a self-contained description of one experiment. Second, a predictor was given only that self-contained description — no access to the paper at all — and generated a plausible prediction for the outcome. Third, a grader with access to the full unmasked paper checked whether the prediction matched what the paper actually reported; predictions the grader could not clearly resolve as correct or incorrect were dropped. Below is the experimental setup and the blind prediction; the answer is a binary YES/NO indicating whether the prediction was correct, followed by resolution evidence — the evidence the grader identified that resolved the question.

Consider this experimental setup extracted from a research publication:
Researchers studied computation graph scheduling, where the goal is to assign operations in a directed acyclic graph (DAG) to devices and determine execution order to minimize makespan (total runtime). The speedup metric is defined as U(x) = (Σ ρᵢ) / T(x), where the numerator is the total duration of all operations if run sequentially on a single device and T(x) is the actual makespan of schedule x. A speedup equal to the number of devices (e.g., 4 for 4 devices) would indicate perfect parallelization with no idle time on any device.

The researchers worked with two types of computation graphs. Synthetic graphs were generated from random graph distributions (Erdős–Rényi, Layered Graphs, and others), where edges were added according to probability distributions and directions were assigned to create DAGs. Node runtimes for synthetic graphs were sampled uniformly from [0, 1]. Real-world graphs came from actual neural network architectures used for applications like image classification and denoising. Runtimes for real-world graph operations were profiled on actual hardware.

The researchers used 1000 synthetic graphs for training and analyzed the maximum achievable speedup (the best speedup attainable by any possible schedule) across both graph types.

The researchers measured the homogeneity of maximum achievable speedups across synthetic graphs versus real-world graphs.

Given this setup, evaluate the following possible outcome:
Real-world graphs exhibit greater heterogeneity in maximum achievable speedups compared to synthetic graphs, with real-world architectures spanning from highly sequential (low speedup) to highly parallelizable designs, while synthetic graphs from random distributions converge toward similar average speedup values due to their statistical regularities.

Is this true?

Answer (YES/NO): YES